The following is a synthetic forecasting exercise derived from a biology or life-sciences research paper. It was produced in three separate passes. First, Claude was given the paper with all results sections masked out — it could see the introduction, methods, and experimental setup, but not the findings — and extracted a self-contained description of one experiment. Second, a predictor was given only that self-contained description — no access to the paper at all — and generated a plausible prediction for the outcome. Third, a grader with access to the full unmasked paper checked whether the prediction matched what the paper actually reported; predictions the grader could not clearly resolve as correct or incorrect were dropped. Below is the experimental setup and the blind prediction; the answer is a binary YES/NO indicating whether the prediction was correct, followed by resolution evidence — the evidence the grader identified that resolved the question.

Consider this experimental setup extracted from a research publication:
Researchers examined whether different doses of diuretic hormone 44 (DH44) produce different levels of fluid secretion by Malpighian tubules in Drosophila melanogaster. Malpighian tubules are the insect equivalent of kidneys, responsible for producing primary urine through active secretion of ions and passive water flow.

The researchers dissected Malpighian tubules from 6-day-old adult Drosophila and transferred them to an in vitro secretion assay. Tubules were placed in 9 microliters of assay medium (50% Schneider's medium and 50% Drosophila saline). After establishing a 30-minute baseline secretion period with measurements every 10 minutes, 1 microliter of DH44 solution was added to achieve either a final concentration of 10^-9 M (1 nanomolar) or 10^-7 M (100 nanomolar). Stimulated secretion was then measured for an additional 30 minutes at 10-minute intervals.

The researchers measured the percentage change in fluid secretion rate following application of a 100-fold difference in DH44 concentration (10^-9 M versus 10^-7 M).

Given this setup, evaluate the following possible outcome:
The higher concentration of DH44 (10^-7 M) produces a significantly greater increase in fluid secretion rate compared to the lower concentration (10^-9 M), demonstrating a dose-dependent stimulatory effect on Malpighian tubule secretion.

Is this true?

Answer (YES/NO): YES